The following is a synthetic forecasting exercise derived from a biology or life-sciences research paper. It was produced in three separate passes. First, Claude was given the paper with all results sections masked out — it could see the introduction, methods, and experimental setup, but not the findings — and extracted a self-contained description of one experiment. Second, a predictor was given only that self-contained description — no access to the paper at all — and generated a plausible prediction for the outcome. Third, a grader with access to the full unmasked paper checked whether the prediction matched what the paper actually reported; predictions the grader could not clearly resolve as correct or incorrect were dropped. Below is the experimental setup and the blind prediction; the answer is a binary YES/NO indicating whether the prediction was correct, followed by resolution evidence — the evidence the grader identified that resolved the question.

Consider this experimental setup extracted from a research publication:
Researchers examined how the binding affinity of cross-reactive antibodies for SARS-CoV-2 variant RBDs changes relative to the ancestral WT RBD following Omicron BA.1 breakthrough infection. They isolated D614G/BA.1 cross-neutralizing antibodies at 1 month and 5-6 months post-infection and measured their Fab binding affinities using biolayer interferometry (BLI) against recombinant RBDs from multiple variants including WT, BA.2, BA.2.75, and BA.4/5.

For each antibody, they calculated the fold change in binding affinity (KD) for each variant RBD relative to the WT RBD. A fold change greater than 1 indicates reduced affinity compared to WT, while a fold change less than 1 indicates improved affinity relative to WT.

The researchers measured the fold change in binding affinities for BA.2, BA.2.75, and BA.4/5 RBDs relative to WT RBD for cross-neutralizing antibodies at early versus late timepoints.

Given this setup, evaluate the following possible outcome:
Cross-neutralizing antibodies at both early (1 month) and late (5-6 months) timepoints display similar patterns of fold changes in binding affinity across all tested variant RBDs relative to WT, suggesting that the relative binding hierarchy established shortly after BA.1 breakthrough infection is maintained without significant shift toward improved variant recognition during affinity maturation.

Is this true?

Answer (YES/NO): NO